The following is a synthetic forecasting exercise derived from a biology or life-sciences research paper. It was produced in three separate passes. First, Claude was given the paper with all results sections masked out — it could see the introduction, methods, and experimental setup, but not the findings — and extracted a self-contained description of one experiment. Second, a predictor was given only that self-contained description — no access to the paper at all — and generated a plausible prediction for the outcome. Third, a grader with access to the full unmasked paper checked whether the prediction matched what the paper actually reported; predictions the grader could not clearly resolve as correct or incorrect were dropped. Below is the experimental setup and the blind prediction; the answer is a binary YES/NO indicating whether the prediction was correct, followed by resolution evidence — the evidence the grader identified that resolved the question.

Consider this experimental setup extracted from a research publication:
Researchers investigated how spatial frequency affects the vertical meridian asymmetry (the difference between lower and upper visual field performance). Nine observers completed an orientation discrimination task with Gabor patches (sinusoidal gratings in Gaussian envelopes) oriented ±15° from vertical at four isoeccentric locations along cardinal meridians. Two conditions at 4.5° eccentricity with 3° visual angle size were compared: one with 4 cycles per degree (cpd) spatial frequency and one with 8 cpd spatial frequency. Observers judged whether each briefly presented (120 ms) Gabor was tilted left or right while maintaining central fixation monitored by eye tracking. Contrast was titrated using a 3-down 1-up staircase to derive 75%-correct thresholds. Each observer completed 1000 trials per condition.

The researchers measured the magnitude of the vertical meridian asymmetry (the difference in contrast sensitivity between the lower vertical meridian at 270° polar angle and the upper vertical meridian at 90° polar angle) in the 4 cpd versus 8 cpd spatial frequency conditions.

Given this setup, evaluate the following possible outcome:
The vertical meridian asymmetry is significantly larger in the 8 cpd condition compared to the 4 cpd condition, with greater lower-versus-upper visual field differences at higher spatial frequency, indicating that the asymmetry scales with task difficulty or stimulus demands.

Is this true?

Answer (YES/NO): NO